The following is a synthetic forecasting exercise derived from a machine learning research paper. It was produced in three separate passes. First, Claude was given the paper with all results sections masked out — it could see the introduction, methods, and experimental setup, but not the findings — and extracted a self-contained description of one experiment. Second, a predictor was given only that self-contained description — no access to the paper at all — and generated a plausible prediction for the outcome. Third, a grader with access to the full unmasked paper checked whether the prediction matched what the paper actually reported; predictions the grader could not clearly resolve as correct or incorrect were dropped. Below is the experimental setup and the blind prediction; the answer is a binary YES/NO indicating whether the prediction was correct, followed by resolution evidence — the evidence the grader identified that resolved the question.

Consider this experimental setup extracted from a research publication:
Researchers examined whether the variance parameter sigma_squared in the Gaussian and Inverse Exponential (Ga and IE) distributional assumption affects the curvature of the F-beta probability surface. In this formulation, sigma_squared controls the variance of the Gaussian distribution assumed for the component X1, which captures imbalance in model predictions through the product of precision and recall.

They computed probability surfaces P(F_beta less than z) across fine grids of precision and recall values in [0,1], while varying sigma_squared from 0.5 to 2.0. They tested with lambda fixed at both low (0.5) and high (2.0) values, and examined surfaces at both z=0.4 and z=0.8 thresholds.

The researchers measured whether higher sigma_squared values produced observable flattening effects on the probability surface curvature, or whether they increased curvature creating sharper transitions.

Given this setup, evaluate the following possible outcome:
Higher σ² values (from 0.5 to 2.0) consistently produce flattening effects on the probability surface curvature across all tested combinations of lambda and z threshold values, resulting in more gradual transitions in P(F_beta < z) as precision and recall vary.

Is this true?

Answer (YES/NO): YES